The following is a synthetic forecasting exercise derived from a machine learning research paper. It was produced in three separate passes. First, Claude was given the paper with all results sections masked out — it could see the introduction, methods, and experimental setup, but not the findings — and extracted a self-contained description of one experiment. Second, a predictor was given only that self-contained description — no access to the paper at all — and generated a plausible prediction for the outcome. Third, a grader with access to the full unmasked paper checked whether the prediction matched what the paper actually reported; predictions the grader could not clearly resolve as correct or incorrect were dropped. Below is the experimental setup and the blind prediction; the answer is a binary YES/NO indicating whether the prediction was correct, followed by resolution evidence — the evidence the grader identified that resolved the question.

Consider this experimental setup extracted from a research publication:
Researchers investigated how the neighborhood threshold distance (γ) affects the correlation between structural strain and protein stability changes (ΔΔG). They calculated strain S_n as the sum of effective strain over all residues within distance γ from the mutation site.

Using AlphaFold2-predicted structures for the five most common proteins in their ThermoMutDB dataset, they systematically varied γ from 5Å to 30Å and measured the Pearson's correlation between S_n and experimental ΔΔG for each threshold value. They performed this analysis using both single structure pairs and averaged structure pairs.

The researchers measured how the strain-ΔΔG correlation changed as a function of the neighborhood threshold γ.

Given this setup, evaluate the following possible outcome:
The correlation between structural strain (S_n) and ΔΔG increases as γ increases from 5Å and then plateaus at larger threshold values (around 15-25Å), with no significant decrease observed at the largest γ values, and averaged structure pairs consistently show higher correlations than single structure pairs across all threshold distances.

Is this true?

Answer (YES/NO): NO